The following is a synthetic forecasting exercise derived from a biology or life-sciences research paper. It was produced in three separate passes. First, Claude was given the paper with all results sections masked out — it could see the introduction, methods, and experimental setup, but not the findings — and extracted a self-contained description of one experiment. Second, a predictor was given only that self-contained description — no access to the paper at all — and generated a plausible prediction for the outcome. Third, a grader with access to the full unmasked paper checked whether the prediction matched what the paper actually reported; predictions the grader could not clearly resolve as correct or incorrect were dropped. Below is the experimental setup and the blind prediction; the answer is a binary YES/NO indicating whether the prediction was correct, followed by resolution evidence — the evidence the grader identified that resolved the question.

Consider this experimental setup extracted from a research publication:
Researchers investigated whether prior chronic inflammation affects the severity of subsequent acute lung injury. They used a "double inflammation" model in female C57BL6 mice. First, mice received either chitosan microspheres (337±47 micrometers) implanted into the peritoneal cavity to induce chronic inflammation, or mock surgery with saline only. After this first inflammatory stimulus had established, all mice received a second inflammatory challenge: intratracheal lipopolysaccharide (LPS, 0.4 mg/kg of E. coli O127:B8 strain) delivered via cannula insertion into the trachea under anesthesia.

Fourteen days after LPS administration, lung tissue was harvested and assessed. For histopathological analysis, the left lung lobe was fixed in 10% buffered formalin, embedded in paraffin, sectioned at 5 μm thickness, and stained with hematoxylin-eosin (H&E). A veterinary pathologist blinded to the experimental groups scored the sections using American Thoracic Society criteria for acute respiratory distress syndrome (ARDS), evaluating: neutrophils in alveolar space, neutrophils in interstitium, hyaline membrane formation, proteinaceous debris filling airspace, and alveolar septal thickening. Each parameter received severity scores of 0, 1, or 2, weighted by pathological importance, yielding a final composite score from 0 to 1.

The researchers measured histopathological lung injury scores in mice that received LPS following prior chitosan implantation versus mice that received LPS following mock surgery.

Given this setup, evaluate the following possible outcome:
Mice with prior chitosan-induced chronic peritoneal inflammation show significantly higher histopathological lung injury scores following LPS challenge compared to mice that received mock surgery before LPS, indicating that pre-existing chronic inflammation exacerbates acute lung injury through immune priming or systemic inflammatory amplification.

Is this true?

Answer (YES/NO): YES